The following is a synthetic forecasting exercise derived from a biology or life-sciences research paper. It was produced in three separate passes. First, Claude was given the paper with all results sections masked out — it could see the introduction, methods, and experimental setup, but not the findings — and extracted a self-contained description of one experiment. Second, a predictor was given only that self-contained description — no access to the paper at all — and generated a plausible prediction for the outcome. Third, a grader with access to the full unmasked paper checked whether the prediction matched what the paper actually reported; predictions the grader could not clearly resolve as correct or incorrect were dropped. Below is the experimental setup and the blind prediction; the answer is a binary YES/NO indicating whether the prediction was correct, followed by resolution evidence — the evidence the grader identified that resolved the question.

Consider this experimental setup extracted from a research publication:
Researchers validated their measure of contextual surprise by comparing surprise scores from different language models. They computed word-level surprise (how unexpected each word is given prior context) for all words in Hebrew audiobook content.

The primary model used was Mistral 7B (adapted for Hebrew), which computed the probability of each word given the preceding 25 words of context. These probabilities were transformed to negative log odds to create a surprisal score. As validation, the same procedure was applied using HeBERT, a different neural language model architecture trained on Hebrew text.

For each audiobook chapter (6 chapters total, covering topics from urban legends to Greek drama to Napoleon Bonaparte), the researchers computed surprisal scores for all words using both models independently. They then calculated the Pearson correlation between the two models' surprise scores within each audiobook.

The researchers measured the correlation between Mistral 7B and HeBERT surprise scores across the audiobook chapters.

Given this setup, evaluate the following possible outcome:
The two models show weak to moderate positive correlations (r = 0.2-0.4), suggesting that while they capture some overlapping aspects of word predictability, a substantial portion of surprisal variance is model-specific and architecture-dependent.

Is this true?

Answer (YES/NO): NO